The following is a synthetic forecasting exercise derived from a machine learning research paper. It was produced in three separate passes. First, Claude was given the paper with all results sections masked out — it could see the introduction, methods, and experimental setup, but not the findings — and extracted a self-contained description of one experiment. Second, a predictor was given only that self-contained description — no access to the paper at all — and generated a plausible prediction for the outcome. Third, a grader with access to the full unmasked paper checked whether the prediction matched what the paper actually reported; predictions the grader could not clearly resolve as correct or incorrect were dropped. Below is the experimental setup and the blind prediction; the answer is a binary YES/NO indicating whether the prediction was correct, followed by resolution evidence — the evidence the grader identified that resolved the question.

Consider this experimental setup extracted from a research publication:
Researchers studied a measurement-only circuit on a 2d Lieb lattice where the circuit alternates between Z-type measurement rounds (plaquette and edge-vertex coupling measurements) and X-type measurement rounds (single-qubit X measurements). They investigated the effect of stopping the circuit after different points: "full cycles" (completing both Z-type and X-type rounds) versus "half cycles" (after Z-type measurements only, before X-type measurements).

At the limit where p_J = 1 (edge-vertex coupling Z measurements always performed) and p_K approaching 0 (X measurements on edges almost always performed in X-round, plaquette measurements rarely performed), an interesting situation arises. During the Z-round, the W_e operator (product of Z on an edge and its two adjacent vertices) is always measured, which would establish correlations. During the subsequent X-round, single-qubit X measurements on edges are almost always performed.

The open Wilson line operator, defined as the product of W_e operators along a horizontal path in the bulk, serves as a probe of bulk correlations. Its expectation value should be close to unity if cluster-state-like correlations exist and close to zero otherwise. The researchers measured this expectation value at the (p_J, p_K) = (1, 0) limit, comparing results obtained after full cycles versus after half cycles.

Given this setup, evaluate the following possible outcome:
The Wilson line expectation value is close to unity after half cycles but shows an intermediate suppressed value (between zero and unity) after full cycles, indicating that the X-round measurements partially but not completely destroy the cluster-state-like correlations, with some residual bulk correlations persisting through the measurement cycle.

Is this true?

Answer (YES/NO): NO